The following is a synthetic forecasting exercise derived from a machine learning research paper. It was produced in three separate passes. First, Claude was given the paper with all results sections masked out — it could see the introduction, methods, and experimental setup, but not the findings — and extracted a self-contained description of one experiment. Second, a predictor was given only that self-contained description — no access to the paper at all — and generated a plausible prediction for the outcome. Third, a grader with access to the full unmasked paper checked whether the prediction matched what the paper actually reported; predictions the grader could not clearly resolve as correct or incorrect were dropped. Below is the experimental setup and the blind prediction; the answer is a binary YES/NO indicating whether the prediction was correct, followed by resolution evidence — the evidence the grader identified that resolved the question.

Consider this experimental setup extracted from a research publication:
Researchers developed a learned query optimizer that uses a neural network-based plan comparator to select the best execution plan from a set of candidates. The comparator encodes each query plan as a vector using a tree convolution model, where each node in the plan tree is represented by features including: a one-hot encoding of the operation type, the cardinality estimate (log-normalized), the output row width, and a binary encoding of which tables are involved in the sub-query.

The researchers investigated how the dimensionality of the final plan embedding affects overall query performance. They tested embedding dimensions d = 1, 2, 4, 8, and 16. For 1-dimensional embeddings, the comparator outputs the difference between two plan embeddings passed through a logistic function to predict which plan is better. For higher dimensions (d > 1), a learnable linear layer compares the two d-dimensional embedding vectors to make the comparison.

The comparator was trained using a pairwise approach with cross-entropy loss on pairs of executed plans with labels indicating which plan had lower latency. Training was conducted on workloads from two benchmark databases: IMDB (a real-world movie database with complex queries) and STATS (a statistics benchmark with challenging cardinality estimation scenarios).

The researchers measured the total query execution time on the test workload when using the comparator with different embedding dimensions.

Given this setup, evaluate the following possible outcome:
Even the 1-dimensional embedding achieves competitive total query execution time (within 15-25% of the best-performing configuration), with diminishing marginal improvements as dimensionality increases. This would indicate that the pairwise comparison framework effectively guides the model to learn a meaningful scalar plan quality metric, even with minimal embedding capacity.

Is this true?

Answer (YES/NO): NO